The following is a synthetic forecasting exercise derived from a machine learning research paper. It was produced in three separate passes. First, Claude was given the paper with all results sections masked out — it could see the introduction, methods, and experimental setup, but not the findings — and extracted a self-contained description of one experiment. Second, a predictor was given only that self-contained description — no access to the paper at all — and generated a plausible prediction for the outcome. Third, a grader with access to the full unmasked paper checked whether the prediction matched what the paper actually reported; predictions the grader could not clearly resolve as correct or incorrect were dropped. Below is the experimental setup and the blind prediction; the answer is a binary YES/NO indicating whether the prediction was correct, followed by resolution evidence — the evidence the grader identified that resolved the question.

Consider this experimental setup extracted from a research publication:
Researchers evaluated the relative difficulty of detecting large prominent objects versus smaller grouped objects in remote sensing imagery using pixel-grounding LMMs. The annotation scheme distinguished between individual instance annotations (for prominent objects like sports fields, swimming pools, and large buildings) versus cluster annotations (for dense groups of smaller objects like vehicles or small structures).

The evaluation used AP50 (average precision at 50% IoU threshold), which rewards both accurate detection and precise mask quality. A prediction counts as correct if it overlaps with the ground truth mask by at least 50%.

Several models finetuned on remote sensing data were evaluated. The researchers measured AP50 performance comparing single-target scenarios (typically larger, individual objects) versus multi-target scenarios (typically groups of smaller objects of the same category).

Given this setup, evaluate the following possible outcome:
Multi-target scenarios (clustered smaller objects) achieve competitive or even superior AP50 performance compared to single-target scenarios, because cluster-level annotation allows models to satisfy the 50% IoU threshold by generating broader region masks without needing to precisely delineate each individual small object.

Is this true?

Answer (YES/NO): NO